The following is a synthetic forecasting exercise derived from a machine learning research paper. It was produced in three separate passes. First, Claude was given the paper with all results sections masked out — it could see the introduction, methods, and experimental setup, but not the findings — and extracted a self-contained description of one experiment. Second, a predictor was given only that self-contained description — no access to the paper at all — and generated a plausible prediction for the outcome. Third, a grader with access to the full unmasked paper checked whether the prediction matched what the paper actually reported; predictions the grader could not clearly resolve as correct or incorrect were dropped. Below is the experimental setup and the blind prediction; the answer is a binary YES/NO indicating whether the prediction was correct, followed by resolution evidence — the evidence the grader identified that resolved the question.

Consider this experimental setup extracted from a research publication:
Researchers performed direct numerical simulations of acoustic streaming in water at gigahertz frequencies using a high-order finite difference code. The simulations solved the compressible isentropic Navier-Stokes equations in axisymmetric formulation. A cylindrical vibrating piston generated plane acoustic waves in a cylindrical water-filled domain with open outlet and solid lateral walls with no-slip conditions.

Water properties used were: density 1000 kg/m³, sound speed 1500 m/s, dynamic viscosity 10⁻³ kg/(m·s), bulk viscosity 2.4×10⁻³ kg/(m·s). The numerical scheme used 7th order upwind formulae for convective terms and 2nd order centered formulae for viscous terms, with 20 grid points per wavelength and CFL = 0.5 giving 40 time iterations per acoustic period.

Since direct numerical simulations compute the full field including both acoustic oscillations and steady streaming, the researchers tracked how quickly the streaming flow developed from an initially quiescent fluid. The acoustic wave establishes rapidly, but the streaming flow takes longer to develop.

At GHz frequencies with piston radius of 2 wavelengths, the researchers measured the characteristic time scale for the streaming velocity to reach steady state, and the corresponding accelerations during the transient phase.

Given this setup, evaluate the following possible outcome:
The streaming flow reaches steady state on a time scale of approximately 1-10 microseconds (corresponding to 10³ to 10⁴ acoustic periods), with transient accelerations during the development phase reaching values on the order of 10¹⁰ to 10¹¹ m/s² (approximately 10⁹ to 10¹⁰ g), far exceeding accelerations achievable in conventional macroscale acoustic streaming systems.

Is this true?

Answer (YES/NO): NO